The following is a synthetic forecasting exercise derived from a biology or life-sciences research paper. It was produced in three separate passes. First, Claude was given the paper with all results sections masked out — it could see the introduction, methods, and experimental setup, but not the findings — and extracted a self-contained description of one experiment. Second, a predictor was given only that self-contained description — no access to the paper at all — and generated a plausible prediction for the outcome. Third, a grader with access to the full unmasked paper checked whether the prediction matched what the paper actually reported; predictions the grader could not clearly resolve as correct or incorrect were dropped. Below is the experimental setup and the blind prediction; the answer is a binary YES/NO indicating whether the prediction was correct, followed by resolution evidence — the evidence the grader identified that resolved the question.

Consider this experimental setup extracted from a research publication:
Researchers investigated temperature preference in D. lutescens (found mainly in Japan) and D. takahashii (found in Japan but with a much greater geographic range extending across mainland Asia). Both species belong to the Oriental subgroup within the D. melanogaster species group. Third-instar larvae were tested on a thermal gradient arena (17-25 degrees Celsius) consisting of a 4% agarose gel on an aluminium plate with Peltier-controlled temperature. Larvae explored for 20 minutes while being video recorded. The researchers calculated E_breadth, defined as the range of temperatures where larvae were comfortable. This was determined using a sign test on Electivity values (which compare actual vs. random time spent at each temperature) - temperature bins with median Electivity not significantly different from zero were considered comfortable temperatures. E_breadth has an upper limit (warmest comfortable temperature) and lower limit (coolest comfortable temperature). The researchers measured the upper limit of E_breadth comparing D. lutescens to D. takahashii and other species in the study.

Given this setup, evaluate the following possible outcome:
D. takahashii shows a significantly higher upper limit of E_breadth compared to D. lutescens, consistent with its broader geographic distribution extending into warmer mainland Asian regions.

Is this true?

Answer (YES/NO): YES